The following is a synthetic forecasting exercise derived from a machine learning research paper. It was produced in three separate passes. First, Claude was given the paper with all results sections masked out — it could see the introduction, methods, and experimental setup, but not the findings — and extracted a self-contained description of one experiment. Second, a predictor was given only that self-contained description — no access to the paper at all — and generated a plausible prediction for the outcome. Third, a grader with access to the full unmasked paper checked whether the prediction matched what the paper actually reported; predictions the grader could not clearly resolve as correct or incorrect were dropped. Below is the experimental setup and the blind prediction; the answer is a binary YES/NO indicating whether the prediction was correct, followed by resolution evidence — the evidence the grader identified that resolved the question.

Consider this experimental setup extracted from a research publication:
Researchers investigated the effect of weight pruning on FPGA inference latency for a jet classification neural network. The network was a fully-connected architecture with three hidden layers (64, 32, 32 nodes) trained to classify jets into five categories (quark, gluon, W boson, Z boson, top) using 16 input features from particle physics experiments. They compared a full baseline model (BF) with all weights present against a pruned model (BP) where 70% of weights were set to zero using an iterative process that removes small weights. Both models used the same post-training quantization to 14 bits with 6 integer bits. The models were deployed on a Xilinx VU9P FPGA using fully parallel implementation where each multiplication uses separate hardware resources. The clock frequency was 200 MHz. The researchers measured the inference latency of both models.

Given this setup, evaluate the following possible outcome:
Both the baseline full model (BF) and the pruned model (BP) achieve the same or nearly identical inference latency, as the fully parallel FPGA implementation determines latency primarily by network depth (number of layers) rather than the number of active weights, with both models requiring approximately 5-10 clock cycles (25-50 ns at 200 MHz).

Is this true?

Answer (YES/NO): NO